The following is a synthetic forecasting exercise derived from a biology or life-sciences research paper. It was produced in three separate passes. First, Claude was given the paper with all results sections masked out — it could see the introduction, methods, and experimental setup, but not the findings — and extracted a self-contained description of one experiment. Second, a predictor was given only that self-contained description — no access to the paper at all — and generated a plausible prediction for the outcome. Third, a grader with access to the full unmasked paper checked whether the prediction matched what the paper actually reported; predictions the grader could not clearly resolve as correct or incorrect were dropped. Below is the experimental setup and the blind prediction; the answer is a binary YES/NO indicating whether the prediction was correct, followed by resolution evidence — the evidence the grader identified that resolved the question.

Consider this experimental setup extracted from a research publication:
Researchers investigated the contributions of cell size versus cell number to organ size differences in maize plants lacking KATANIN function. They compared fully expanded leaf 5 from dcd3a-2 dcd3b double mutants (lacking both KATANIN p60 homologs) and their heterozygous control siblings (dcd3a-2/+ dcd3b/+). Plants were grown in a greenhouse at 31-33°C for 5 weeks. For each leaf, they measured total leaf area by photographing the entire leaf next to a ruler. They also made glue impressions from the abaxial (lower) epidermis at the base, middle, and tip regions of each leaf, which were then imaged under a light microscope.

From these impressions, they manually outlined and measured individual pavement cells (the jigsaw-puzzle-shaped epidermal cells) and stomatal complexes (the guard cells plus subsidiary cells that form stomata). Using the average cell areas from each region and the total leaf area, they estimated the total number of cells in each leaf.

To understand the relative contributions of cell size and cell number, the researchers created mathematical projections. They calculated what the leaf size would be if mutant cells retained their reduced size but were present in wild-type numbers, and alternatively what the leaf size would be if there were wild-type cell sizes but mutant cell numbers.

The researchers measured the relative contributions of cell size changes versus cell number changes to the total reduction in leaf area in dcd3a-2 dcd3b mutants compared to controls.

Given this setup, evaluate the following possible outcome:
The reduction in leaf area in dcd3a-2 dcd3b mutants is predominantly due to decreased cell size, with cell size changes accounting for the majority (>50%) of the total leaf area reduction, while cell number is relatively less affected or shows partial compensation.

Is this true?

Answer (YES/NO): NO